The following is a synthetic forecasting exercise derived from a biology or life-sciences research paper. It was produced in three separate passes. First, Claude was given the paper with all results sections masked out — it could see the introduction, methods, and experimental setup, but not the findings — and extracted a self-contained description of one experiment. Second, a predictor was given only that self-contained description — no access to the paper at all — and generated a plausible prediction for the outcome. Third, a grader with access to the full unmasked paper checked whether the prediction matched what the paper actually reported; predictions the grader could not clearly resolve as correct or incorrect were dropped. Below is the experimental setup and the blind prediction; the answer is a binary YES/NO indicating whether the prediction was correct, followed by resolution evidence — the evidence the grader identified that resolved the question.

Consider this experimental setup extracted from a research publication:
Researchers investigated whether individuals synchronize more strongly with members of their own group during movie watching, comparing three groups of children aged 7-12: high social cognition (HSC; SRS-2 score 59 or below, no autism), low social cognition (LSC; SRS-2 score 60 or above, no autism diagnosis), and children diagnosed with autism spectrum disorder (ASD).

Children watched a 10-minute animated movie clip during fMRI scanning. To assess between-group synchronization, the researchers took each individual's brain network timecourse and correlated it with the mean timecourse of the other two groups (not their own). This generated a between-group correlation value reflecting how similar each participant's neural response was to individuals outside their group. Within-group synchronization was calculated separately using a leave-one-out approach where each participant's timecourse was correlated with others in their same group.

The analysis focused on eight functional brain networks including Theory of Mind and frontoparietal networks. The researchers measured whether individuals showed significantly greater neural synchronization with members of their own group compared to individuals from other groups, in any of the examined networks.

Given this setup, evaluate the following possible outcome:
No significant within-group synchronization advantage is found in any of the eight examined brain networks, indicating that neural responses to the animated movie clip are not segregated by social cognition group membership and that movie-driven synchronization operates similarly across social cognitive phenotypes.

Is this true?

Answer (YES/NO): NO